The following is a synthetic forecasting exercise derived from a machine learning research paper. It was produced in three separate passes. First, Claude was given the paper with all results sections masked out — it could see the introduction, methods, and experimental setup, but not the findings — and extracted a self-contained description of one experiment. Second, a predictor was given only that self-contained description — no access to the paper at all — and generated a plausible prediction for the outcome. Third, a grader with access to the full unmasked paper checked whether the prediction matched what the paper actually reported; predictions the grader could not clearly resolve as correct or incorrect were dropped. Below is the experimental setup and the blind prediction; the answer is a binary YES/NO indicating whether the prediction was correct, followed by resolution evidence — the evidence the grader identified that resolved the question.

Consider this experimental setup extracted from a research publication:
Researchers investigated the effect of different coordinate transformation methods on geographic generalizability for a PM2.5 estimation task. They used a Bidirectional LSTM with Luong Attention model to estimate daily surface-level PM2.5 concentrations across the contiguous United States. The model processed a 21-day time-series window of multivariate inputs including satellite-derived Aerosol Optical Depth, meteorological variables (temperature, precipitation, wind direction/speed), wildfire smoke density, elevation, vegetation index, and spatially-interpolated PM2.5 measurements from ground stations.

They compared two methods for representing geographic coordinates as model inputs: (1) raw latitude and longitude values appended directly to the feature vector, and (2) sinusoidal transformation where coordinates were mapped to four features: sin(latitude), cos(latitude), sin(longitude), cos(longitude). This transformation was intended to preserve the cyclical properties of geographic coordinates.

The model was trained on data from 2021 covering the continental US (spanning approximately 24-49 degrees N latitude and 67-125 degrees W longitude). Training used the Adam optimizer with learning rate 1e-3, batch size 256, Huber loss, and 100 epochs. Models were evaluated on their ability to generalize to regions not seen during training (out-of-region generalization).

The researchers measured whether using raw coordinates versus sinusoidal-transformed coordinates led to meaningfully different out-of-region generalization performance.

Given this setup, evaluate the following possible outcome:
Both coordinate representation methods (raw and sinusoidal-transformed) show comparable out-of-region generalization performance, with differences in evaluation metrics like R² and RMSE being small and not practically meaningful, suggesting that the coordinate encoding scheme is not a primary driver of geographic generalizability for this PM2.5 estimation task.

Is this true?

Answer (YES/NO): YES